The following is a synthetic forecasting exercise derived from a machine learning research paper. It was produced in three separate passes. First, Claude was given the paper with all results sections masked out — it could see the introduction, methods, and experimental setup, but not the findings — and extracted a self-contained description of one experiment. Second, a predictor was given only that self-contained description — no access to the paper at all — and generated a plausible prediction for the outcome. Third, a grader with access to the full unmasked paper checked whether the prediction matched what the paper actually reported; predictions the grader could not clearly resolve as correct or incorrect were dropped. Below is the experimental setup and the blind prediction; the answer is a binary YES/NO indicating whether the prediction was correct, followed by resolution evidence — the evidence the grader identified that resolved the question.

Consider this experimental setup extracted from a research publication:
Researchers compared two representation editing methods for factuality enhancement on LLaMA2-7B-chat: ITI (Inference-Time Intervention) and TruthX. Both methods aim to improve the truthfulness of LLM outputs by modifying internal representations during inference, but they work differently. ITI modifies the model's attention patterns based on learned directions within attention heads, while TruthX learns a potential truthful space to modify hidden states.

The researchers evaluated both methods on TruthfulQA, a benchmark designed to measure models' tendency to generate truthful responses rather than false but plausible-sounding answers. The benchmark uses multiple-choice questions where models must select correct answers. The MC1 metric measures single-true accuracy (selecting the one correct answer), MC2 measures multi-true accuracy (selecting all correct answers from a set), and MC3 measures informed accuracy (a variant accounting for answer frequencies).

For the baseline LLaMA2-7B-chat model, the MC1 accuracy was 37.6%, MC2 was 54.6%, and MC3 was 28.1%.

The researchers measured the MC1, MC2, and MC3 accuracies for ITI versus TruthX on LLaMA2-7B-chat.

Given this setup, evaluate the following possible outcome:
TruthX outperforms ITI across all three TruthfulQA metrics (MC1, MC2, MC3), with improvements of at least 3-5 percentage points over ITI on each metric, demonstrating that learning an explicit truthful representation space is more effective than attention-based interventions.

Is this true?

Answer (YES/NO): YES